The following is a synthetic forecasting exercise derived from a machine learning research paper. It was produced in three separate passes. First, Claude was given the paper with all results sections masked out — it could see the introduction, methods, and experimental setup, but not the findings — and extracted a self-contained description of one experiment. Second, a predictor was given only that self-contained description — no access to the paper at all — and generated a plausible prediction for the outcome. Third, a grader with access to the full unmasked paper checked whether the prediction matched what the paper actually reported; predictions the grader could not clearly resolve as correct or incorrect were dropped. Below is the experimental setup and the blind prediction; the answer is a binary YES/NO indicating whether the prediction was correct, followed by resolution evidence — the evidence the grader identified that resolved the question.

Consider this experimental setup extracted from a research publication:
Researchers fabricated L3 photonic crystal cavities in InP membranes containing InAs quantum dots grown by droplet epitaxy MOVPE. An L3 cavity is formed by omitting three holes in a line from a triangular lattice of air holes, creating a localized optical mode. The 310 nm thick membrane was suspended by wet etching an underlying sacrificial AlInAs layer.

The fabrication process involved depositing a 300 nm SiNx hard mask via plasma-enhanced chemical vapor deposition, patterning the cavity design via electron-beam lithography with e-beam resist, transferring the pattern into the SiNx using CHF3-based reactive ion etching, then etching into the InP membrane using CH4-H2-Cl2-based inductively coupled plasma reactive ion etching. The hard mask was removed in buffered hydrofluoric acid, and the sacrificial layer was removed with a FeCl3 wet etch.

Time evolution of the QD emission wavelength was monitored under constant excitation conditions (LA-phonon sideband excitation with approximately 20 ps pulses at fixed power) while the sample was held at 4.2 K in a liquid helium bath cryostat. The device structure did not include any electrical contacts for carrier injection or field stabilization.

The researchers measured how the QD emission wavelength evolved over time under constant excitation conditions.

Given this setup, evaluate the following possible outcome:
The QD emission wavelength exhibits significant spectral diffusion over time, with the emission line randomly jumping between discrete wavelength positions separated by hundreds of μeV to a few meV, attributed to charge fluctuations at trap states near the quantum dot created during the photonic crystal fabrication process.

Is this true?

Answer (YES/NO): NO